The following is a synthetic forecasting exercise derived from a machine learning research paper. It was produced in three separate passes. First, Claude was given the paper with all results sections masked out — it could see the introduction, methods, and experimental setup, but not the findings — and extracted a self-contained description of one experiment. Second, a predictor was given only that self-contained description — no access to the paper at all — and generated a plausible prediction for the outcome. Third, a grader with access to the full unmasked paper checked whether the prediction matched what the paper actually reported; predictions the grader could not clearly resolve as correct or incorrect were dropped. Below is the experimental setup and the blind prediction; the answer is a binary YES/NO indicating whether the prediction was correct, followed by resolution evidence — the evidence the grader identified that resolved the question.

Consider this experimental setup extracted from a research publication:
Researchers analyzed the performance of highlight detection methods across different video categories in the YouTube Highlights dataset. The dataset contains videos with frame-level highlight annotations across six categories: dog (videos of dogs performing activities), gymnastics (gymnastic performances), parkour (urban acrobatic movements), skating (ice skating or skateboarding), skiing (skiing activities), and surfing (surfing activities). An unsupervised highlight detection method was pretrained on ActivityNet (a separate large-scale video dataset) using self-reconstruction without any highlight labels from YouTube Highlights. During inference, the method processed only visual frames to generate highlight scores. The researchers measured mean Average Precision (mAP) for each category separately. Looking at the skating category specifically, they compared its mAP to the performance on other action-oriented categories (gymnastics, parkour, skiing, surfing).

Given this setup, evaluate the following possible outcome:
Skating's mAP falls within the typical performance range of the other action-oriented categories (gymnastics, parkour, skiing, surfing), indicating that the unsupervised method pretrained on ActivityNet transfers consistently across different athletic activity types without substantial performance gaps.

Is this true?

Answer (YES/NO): NO